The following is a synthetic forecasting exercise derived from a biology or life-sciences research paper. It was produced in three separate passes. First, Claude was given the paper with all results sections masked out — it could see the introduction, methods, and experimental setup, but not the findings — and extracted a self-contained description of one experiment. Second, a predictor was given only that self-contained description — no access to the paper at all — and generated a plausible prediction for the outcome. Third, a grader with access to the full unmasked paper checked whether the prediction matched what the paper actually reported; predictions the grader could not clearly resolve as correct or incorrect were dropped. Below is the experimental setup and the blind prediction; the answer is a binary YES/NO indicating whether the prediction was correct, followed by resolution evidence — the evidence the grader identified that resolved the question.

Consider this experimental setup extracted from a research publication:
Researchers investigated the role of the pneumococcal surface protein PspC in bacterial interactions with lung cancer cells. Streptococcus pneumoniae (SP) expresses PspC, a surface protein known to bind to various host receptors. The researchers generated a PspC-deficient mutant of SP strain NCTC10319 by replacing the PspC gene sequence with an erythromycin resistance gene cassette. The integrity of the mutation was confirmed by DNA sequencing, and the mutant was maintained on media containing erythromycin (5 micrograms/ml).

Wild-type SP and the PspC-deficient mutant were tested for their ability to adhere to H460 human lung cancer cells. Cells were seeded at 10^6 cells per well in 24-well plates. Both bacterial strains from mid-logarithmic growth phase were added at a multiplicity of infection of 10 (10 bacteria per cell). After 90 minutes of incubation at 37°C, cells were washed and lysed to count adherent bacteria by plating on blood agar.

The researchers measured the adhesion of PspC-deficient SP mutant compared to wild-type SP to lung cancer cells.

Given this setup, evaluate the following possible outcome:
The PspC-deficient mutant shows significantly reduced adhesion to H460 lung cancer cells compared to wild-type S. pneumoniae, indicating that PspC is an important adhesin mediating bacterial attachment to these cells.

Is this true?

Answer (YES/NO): YES